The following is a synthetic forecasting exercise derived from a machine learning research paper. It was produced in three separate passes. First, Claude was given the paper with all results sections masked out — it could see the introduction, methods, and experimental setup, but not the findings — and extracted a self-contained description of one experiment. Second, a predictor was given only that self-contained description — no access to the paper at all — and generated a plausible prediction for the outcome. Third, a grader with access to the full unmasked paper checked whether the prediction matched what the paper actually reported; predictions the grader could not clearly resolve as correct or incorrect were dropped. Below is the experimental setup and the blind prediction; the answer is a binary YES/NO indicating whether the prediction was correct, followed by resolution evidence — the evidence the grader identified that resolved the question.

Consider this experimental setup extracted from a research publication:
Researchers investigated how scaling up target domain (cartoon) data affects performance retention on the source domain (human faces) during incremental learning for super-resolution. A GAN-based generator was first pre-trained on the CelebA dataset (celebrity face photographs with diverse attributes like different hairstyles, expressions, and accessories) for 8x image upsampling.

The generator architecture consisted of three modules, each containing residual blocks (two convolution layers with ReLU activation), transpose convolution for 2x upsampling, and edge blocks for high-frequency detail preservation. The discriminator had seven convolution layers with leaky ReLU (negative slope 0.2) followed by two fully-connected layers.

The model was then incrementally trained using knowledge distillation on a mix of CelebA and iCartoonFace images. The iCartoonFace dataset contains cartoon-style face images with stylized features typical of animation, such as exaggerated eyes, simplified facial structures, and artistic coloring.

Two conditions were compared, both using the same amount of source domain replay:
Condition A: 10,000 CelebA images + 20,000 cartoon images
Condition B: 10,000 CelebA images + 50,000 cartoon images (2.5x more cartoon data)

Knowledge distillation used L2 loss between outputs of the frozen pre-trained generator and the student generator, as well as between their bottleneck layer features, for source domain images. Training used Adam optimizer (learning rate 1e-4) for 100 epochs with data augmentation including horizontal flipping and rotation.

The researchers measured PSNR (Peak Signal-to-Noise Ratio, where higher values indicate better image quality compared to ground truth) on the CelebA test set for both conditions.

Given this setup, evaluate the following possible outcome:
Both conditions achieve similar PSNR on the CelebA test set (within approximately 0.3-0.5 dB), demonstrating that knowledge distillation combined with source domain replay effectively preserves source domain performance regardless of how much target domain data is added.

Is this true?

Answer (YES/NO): YES